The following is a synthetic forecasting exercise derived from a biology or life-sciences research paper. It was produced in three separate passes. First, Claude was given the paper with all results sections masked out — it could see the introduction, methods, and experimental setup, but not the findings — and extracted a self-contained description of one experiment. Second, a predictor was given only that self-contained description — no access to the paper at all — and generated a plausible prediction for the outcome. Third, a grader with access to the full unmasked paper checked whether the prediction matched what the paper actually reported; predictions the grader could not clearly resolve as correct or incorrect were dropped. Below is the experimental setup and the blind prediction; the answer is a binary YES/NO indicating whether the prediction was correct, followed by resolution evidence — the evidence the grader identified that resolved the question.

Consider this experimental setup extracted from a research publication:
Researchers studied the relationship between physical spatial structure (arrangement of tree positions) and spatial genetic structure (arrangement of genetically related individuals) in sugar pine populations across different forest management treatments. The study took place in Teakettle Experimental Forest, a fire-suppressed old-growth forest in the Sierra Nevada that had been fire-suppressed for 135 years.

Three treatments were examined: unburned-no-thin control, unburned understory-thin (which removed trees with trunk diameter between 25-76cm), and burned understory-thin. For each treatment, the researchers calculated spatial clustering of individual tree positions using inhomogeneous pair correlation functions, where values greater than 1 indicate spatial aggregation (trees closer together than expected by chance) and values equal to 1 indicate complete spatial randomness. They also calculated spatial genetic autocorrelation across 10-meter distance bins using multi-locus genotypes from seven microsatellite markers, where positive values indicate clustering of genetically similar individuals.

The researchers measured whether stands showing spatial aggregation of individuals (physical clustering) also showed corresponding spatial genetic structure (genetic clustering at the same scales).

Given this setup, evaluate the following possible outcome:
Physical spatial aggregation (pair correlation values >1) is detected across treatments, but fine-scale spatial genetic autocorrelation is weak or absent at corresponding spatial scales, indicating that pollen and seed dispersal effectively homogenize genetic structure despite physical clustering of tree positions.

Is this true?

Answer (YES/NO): NO